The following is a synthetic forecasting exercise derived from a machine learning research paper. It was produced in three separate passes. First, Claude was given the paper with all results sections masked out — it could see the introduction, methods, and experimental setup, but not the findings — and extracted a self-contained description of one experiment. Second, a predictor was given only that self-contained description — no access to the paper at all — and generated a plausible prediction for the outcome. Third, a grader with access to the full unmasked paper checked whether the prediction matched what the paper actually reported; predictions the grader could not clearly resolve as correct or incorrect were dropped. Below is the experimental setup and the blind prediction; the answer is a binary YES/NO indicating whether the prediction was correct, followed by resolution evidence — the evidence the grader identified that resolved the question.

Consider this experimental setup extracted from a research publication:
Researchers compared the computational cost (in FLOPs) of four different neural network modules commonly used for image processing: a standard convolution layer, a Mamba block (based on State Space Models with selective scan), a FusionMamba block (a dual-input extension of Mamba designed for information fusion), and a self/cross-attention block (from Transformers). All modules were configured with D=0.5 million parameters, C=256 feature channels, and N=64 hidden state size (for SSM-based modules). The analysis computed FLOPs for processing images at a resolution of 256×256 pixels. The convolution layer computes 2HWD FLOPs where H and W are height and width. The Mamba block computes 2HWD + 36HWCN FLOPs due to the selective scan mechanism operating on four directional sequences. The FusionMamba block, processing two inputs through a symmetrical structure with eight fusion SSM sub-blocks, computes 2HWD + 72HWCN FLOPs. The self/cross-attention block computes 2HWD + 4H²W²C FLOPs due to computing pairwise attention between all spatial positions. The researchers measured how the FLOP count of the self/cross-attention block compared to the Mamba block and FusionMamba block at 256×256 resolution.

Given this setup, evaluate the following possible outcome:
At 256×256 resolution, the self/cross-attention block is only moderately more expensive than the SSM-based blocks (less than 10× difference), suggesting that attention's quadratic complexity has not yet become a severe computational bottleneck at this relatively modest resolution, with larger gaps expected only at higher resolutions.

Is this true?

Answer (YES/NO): NO